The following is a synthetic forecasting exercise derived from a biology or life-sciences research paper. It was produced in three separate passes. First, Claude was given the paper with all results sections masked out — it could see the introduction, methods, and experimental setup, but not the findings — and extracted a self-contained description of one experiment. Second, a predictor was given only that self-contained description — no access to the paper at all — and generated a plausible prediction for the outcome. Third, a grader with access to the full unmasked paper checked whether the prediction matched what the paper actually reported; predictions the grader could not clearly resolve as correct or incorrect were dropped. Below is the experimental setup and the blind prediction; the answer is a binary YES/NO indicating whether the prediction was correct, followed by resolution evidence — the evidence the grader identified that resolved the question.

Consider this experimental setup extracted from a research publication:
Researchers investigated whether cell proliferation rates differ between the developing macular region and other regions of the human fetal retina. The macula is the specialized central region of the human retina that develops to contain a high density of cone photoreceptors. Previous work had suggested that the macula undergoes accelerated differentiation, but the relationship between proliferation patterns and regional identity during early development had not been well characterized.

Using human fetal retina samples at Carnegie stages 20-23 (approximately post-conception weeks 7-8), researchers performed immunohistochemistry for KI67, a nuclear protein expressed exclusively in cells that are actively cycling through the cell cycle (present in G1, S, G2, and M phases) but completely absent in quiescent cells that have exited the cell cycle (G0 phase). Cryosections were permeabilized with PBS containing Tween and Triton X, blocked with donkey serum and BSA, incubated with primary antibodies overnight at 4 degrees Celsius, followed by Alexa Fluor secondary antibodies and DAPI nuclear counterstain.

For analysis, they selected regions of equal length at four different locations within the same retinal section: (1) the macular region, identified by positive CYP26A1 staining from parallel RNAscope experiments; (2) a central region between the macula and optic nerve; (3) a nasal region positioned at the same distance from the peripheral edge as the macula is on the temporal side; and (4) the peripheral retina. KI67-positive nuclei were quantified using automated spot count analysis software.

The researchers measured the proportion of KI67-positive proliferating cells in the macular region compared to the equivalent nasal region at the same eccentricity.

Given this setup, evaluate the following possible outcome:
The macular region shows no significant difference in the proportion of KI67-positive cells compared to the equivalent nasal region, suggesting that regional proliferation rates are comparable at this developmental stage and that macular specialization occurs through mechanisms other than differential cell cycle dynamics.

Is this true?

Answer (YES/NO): NO